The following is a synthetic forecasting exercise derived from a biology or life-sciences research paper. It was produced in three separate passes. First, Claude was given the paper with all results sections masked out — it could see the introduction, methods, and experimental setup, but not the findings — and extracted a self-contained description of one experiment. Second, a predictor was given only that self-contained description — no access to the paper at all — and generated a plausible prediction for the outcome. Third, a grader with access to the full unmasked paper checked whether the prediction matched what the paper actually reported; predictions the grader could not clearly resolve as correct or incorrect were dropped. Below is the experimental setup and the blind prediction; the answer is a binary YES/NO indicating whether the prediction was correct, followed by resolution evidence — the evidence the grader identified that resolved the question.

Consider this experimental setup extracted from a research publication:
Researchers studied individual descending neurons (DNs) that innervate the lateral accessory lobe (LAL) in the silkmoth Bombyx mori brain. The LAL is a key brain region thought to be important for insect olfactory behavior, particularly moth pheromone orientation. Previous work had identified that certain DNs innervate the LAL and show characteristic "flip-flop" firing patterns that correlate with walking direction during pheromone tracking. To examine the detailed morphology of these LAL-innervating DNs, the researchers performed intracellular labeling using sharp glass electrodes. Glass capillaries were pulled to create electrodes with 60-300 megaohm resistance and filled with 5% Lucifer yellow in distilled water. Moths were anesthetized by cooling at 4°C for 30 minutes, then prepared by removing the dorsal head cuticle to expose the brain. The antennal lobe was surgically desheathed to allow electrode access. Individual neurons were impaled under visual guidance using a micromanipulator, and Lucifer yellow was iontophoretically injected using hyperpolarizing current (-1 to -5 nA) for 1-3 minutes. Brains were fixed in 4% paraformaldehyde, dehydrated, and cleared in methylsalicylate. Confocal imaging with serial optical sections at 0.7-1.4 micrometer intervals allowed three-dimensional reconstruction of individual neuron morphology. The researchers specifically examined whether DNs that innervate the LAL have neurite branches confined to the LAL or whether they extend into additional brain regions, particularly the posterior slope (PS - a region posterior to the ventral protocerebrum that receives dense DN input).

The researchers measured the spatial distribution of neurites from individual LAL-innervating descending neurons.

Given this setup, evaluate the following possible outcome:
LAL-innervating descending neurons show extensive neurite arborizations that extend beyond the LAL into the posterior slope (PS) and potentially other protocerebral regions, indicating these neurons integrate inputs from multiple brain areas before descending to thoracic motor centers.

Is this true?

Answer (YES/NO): YES